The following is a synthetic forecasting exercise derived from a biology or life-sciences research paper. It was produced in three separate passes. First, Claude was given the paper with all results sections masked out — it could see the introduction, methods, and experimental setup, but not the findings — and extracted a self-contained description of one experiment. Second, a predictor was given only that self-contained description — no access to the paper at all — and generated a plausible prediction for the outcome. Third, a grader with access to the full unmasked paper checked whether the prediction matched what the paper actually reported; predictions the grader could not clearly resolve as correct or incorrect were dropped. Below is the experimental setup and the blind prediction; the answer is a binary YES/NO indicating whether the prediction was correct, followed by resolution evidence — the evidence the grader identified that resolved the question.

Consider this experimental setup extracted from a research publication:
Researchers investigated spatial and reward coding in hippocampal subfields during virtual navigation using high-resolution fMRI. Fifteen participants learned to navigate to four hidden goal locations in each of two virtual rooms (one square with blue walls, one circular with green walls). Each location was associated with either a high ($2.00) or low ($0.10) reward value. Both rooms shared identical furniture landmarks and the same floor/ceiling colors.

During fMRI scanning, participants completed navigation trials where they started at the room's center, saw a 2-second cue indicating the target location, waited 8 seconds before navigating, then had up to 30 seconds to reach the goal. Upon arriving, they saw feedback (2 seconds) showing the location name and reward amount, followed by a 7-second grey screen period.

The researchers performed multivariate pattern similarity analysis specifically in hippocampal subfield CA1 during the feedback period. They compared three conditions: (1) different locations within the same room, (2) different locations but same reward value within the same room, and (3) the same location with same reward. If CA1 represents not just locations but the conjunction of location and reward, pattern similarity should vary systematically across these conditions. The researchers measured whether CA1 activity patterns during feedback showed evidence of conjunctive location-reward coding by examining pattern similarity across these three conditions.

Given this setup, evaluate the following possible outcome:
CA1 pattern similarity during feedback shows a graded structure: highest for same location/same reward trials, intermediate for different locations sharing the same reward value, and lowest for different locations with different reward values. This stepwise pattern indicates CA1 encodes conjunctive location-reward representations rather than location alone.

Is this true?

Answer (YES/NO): NO